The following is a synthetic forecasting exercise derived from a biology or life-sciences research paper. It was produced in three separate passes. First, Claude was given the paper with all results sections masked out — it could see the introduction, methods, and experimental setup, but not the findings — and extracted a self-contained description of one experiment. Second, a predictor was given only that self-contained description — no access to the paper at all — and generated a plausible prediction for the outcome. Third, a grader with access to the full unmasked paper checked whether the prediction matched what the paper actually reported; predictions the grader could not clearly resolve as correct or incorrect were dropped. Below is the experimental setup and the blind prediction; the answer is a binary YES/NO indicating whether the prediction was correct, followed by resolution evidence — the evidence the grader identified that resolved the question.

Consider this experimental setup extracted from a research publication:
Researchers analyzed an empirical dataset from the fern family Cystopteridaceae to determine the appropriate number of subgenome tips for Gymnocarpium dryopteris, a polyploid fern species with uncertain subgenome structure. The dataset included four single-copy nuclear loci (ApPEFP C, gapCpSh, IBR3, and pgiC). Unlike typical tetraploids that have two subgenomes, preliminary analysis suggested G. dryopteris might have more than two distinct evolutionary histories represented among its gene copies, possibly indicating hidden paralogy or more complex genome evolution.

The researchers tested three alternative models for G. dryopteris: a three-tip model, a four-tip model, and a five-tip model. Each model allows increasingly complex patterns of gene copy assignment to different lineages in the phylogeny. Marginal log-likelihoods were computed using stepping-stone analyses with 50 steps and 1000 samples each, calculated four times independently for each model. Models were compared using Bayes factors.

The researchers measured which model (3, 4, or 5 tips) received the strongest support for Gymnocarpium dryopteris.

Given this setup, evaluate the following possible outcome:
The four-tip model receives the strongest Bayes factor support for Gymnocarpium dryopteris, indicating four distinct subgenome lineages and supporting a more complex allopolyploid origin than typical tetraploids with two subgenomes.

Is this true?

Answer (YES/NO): NO